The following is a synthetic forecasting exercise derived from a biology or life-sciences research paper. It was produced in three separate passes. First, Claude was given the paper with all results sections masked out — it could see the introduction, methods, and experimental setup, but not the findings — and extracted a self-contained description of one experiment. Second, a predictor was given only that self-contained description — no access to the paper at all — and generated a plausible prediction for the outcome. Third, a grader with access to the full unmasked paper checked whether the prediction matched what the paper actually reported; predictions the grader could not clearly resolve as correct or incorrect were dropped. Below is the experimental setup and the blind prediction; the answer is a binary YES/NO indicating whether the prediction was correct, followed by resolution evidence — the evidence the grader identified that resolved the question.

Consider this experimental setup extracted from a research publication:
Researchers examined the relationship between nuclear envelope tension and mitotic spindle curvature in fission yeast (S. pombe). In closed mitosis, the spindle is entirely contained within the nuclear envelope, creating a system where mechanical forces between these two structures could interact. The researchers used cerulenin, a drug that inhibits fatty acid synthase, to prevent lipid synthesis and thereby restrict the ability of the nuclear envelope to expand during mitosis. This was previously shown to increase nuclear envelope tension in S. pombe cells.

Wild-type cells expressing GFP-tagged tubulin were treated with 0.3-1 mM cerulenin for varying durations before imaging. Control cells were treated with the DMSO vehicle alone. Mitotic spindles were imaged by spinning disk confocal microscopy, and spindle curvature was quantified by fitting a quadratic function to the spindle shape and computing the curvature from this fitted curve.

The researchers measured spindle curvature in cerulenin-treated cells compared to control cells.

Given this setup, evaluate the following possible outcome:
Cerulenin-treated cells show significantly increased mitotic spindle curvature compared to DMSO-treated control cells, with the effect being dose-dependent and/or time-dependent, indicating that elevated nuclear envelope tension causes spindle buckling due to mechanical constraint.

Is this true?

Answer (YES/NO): NO